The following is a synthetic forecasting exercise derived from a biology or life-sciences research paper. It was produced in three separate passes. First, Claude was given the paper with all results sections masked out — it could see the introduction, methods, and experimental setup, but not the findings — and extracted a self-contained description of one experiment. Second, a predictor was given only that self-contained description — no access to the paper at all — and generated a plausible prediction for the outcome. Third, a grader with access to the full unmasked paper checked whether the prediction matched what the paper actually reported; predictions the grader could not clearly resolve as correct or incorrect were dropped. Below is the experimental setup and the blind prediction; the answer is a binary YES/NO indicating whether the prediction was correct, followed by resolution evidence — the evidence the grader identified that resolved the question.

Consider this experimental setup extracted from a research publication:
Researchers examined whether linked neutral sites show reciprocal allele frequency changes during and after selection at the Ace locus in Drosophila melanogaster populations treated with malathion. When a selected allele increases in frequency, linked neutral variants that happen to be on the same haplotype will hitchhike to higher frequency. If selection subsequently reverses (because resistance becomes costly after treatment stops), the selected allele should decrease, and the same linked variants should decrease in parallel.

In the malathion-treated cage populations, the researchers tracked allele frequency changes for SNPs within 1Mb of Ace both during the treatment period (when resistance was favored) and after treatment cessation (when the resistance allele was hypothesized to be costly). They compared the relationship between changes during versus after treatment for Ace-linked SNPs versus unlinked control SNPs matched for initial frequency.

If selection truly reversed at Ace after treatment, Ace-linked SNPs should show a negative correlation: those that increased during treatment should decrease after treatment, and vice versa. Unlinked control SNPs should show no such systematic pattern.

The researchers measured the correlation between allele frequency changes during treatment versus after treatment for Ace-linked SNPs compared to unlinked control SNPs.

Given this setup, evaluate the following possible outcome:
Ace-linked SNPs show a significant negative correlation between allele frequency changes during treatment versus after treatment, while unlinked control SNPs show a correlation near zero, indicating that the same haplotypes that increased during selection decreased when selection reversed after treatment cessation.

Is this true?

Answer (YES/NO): YES